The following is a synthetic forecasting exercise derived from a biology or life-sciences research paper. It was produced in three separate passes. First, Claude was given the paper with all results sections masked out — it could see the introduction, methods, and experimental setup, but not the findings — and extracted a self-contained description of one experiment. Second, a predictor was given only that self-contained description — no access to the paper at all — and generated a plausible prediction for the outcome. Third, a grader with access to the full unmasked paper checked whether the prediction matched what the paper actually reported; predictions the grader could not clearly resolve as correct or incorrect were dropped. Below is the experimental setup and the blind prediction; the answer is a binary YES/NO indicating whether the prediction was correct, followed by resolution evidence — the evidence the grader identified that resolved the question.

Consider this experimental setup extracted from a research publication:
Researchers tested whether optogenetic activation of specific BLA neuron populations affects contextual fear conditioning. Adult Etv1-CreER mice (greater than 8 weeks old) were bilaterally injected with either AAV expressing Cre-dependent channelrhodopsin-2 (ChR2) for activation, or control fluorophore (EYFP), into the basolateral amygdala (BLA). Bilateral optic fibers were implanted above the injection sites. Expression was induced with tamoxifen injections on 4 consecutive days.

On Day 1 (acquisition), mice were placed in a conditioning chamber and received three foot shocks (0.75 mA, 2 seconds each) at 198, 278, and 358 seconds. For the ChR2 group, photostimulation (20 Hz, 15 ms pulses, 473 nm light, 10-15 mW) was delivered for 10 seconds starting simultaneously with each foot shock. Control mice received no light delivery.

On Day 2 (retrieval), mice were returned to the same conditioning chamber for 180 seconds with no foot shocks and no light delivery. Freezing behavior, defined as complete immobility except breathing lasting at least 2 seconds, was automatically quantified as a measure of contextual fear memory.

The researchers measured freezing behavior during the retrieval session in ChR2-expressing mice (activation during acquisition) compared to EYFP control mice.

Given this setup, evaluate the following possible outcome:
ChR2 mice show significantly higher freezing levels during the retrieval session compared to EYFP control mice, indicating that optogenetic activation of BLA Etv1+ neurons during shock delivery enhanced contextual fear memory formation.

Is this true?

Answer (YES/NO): NO